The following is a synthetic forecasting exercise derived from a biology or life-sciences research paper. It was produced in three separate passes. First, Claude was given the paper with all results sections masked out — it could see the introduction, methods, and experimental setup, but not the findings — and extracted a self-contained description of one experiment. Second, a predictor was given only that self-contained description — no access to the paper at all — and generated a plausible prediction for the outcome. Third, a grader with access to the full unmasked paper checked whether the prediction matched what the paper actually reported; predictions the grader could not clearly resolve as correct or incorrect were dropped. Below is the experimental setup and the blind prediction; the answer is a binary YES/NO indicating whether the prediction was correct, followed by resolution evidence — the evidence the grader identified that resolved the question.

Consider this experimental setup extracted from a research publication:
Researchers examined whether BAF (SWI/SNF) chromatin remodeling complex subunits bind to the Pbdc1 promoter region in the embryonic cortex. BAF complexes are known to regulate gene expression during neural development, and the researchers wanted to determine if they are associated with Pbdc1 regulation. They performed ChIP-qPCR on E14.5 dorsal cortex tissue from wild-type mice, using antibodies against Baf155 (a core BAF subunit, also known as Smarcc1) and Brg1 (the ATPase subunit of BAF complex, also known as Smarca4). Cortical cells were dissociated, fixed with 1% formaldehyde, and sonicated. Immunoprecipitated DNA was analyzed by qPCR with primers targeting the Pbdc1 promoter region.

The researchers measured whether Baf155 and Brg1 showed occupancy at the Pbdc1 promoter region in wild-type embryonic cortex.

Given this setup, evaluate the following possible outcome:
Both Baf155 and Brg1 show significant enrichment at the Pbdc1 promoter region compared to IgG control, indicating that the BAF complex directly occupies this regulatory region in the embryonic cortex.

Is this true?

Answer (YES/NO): NO